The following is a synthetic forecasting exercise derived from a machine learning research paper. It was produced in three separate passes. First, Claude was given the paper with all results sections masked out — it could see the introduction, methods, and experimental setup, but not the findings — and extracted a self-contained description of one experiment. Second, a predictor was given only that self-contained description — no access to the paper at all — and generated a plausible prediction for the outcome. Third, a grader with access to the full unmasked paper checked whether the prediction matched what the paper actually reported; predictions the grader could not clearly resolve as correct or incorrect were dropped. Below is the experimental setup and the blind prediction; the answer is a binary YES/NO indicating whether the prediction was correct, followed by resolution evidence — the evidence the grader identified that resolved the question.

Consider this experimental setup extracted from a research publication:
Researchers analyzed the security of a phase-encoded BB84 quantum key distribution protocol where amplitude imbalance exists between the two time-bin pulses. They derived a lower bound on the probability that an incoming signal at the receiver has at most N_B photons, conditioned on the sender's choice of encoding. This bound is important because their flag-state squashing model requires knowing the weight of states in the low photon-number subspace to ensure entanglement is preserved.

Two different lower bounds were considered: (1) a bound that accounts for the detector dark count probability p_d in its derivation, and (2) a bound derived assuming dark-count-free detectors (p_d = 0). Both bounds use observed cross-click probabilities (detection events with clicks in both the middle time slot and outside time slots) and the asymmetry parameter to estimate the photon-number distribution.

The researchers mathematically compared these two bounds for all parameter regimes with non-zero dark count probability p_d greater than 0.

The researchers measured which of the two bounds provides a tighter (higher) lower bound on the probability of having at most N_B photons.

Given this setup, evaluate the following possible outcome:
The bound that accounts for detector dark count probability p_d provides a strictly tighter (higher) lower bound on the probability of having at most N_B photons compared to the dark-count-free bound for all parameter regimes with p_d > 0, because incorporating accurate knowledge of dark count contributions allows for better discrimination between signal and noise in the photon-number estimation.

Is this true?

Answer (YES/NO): YES